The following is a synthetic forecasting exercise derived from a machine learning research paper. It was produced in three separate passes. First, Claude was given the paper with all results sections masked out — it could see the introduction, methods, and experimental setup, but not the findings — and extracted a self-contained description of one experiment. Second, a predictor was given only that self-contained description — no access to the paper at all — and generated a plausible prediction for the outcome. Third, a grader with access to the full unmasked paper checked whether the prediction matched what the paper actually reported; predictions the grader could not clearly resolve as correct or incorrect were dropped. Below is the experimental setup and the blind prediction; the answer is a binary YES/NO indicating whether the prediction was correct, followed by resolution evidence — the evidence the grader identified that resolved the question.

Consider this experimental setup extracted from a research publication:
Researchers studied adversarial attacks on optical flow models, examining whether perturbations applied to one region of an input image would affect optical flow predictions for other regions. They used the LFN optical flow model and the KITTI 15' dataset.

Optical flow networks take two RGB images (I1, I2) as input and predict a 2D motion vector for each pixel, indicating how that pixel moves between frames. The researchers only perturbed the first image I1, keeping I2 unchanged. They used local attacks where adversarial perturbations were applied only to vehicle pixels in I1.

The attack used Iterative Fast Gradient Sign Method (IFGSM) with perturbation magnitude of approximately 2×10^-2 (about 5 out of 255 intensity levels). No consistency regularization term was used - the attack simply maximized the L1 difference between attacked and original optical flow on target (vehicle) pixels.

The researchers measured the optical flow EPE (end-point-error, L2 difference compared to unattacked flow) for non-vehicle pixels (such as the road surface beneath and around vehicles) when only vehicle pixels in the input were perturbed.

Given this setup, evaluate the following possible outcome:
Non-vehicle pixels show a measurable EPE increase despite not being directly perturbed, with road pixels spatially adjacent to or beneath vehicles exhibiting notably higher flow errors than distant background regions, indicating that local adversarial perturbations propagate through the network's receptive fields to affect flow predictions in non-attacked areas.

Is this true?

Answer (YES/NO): YES